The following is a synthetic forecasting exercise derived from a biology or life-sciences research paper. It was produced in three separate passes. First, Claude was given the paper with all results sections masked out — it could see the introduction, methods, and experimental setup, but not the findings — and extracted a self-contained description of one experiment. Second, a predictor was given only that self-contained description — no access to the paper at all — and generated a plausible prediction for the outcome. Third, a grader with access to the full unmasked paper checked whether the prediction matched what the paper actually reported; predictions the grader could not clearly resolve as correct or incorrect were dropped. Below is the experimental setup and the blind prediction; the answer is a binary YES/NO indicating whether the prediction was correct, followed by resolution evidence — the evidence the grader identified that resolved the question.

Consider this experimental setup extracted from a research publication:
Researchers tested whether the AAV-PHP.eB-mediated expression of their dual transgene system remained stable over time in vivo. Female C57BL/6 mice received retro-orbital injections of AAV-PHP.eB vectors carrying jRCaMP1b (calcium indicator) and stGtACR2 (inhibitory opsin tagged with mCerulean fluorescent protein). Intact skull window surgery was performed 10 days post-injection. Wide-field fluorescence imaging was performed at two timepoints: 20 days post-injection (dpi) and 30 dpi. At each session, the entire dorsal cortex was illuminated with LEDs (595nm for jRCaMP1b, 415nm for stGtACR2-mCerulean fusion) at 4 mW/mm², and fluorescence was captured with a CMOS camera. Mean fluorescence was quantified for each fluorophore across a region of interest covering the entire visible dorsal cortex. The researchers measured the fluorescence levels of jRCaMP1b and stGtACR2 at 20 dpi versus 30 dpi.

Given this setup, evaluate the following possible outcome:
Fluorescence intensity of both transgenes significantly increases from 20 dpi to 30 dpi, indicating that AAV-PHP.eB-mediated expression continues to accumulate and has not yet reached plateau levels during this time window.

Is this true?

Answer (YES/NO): NO